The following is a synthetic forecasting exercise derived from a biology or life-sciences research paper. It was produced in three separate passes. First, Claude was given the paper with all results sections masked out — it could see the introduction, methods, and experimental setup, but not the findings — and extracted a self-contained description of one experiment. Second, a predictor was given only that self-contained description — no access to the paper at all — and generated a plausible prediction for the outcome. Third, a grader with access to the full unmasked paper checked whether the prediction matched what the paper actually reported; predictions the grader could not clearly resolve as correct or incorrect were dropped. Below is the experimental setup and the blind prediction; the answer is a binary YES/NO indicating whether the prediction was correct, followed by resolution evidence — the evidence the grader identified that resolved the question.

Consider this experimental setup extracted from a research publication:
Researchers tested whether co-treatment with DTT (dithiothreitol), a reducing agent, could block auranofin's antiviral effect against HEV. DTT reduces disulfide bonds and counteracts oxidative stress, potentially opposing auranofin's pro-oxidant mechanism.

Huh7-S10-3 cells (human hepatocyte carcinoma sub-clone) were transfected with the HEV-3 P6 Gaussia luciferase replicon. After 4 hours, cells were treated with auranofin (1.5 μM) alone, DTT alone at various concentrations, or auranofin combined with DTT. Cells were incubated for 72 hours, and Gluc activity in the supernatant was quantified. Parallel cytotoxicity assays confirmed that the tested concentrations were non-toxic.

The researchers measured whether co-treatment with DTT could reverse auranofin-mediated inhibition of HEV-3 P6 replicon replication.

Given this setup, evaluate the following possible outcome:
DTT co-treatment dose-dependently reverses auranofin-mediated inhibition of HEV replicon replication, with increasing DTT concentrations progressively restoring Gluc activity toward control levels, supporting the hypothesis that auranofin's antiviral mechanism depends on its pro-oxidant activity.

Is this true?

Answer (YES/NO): NO